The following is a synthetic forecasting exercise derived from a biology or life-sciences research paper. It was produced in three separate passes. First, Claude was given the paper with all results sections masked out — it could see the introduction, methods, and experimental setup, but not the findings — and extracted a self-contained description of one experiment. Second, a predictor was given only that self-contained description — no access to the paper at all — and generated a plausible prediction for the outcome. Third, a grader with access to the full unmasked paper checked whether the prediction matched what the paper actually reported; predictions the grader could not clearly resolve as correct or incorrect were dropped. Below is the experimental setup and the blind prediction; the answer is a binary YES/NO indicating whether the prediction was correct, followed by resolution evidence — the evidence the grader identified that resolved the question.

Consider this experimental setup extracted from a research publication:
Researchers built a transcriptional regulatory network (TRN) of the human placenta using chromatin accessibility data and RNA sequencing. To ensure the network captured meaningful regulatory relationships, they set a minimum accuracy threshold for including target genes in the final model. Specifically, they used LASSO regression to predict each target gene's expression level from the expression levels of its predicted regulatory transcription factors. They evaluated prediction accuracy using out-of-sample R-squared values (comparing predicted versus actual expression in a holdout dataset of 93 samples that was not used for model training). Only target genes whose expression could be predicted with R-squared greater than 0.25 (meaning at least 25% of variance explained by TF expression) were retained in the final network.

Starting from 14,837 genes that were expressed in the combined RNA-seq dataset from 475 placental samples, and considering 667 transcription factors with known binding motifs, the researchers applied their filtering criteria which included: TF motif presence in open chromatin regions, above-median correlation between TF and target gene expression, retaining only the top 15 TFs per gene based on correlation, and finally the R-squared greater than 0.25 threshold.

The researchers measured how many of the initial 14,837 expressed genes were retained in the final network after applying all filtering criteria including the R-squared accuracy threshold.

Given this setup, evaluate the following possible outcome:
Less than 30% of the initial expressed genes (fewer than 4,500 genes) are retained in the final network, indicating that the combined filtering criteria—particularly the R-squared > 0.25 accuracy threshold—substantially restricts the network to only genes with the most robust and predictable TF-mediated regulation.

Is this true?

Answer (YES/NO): NO